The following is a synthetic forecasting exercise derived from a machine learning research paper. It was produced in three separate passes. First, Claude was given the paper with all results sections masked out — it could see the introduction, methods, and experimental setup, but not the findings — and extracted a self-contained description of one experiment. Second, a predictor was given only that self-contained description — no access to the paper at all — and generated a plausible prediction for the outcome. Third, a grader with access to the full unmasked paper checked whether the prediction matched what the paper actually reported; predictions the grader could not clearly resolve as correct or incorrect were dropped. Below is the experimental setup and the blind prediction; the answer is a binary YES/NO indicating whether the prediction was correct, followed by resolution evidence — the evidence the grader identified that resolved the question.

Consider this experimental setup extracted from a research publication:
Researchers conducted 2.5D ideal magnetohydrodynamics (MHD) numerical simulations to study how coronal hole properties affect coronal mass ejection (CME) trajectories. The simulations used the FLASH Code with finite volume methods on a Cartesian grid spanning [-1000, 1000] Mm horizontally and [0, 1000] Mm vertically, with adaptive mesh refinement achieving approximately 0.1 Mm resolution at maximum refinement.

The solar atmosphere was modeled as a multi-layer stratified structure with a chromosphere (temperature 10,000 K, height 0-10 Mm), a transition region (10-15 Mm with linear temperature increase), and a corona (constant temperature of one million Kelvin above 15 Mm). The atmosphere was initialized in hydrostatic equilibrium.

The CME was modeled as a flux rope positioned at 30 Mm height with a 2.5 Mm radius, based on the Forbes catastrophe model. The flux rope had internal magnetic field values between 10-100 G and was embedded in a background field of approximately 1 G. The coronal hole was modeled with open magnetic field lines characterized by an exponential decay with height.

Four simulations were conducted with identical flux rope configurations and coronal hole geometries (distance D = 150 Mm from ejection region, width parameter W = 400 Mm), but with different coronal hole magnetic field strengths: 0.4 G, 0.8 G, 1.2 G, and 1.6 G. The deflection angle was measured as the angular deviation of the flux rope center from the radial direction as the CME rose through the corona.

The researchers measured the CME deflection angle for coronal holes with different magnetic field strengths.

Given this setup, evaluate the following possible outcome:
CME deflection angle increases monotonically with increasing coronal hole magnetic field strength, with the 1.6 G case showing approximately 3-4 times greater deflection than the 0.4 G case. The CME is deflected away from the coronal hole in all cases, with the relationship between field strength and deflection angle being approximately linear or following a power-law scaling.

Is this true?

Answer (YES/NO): YES